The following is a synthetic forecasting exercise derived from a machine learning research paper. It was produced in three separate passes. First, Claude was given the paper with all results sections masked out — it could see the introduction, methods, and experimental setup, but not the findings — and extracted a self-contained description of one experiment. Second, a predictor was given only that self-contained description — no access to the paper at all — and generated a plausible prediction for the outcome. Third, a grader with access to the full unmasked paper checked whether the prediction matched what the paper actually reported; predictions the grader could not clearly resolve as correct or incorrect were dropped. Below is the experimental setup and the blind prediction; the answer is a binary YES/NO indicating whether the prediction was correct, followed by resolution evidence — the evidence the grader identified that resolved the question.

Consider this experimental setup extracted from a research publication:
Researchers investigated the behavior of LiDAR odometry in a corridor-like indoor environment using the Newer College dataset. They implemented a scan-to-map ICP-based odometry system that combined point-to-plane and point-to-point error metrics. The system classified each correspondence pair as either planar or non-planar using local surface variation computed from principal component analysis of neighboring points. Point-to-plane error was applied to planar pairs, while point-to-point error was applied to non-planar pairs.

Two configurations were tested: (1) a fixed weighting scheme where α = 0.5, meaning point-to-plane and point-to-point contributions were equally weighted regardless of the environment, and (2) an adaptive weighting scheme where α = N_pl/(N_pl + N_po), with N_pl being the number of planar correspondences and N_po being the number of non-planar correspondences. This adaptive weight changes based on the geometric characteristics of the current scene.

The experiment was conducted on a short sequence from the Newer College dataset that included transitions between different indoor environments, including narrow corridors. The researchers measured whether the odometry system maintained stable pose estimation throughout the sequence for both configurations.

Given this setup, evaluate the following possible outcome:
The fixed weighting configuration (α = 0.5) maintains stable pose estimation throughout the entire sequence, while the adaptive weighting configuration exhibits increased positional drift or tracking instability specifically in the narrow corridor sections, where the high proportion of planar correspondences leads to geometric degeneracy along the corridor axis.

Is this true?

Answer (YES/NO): NO